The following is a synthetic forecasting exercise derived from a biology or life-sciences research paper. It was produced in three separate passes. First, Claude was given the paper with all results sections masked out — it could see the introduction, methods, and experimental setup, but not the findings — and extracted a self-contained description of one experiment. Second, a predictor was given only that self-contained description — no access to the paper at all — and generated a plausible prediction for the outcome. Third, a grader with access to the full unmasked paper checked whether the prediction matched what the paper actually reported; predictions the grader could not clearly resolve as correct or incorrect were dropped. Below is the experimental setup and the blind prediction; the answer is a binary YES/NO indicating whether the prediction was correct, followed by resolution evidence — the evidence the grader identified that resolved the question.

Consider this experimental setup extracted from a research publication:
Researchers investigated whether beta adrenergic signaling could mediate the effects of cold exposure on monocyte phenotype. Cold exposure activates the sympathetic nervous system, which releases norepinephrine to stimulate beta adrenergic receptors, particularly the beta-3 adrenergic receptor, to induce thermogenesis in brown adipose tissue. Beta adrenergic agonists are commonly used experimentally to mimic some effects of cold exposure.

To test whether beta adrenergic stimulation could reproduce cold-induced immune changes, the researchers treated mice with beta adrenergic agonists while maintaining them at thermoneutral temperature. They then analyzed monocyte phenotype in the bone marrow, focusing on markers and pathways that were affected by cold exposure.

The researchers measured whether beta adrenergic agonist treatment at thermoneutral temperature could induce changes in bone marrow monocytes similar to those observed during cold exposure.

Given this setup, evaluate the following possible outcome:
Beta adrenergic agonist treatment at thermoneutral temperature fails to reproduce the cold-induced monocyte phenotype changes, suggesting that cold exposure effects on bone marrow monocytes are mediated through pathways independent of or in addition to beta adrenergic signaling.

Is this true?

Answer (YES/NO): NO